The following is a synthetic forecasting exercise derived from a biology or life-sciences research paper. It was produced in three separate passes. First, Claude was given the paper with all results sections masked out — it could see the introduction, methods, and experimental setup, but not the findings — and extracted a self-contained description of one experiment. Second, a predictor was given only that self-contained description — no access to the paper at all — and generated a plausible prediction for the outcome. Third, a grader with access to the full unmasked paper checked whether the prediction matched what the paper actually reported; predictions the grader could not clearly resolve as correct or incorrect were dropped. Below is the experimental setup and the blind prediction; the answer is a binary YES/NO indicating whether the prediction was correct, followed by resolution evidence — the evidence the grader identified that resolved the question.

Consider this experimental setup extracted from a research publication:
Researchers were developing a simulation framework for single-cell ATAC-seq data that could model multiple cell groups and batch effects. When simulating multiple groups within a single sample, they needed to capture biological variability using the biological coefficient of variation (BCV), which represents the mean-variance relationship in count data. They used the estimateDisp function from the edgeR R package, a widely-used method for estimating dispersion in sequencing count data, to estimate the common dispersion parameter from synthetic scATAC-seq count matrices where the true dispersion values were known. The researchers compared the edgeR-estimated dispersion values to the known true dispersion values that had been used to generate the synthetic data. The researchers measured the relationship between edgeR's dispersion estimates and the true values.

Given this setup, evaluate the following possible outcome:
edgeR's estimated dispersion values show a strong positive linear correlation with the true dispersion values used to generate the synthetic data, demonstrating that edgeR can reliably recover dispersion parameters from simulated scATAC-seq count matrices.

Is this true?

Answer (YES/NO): NO